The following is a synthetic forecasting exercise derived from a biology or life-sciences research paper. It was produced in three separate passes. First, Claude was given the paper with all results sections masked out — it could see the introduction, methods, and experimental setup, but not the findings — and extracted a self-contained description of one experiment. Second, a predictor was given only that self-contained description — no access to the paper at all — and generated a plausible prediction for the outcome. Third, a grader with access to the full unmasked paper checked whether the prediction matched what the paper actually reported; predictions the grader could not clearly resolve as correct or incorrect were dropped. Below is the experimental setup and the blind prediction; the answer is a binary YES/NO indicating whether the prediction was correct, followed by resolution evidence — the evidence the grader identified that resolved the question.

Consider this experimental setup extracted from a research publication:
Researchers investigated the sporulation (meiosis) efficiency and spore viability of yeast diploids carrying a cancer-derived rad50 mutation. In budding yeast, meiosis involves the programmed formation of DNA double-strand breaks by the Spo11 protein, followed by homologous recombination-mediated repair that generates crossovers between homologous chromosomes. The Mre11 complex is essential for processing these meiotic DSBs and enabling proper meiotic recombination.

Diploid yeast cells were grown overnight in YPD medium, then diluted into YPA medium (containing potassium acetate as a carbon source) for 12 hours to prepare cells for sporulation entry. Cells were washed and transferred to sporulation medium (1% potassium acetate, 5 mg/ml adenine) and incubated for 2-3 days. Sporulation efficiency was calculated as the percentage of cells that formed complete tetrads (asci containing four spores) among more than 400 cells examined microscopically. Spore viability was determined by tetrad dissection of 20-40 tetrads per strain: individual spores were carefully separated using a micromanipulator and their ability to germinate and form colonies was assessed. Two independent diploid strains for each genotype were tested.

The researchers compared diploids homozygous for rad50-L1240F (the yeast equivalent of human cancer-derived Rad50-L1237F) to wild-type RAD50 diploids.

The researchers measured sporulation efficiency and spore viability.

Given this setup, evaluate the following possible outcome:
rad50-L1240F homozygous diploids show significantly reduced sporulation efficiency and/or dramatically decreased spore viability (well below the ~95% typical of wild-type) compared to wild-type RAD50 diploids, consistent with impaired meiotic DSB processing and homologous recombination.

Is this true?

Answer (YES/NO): NO